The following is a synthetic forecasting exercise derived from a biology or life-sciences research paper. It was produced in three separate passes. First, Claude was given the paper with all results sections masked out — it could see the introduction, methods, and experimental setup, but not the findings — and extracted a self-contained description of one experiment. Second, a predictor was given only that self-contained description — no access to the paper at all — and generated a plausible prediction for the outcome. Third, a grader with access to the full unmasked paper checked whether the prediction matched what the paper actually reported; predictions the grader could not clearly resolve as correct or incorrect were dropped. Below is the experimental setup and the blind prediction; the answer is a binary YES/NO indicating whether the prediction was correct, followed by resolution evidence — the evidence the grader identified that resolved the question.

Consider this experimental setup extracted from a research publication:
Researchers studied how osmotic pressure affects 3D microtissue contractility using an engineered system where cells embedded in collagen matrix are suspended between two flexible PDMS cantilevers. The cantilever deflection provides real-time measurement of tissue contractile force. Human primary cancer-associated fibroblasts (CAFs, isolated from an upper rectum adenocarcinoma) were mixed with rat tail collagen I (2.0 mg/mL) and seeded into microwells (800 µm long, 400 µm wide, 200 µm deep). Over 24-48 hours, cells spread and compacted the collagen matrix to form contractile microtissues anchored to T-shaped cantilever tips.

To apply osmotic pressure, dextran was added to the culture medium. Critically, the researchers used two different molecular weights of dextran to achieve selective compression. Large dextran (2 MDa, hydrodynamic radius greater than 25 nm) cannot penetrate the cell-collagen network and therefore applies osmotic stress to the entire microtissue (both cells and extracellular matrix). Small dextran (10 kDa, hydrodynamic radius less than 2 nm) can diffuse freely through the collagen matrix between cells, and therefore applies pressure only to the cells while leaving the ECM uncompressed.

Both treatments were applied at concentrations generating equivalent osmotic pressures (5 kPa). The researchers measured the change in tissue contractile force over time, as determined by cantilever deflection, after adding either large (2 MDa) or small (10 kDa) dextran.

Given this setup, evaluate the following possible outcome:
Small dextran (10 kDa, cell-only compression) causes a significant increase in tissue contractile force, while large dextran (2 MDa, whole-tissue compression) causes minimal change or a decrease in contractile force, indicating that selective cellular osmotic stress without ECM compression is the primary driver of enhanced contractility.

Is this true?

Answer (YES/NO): NO